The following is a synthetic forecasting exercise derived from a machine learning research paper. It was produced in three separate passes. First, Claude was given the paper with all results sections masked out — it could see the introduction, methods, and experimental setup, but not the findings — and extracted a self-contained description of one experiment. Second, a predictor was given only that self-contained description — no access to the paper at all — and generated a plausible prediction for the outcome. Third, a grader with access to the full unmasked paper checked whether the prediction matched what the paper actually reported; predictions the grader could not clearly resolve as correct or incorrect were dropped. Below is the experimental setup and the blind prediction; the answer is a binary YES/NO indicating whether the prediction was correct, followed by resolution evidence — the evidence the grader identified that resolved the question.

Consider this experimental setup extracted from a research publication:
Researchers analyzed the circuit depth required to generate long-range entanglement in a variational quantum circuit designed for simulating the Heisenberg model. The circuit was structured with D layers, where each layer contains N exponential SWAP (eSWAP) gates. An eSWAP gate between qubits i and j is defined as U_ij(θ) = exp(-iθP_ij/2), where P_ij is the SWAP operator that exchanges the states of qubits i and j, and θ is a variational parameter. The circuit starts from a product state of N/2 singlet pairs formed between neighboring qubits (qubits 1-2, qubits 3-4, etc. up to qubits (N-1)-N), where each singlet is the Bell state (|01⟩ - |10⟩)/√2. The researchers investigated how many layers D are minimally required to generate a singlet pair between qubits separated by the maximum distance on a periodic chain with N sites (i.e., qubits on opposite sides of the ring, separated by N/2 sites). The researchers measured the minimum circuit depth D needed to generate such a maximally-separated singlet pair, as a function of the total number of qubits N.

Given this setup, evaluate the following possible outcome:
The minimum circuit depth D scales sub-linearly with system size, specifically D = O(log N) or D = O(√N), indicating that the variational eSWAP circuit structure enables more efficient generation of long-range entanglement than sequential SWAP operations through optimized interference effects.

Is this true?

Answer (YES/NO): NO